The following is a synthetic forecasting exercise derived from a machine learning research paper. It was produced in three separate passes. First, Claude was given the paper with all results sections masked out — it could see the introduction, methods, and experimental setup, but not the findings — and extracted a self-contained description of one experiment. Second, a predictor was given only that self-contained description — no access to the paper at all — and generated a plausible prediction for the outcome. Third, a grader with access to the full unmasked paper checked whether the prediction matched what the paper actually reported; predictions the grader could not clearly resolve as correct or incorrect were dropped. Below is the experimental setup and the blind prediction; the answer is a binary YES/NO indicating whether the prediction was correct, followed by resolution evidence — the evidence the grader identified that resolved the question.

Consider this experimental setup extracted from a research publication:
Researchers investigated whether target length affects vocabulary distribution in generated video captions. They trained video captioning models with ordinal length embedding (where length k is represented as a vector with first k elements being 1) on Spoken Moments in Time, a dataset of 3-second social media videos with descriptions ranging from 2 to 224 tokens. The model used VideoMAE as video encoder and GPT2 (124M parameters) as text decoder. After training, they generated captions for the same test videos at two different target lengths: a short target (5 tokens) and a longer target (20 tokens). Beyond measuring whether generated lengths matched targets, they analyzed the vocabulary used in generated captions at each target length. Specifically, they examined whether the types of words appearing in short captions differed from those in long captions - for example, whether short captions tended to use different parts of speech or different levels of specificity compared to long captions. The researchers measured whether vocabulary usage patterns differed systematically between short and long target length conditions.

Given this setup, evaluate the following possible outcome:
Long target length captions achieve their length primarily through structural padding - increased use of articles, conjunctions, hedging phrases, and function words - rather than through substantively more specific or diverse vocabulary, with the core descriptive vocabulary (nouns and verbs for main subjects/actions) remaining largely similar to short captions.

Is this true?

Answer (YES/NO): NO